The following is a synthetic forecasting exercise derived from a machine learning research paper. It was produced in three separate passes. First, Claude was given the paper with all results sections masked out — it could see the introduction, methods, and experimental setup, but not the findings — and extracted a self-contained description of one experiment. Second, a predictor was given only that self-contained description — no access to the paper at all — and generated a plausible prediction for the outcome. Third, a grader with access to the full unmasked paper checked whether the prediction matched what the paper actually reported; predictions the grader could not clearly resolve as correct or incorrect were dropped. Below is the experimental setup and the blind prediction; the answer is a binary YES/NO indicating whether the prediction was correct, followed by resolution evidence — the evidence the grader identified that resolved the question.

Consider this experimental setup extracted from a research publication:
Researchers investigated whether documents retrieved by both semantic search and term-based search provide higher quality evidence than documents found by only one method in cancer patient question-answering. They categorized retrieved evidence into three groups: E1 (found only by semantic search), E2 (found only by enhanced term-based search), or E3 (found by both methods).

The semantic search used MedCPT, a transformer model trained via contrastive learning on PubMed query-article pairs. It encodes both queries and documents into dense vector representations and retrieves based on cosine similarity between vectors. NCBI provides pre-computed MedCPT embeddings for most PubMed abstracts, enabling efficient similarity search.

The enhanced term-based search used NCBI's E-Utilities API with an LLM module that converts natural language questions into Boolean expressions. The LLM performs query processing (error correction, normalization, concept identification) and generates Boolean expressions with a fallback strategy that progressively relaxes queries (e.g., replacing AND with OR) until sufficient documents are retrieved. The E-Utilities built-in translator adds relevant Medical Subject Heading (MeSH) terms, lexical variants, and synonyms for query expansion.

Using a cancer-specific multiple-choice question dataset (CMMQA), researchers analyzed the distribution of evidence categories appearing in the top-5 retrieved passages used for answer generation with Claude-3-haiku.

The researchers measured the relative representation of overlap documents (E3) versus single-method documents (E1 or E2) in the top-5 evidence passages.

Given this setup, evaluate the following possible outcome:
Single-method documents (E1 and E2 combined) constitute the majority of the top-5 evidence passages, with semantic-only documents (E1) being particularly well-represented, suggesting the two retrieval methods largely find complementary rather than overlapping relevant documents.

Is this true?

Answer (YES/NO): YES